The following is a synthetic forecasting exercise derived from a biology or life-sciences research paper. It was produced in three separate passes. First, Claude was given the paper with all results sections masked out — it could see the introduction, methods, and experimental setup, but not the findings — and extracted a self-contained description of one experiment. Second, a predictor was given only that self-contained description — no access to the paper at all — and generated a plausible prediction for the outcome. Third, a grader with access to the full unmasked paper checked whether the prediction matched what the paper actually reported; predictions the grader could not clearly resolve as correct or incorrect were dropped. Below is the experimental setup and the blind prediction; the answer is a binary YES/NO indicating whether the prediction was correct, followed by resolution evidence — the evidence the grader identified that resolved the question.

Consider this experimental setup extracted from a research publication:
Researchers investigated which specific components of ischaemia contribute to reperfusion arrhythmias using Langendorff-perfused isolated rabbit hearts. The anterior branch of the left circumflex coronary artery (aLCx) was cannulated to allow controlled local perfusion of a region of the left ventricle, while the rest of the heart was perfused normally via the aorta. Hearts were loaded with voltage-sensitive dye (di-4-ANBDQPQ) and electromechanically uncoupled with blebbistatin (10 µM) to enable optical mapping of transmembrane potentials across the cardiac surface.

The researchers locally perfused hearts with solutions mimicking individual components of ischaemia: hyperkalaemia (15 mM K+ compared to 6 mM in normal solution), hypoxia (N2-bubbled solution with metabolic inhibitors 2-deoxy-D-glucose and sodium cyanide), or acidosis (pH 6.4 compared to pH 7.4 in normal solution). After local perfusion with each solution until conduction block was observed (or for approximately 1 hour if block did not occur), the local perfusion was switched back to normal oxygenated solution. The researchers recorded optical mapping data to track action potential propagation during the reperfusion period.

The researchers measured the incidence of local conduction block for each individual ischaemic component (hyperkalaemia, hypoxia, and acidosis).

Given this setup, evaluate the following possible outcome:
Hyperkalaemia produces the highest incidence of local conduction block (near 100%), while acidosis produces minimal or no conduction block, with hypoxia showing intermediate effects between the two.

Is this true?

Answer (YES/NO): NO